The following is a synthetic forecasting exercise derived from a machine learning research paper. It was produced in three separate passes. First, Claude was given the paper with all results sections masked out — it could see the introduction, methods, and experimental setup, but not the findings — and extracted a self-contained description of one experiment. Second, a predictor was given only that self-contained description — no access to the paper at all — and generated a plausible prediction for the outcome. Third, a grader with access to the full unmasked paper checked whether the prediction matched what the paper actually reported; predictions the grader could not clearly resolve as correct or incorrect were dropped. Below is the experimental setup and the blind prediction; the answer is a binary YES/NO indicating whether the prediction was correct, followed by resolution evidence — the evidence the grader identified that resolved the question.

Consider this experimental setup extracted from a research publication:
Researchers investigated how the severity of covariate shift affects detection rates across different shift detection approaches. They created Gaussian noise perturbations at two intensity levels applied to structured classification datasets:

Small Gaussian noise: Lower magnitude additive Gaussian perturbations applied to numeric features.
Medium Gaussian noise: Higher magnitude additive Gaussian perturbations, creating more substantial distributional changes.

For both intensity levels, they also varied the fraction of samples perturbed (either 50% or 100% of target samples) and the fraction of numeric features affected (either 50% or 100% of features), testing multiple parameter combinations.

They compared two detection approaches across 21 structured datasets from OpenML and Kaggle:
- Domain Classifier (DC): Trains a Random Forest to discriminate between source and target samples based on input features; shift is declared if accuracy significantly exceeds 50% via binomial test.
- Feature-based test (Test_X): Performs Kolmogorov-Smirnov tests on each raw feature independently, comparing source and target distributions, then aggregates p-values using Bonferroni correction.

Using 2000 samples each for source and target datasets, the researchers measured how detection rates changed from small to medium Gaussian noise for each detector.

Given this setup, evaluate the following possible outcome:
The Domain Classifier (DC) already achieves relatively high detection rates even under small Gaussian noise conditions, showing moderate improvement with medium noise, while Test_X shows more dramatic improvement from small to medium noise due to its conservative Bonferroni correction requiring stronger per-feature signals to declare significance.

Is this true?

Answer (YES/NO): NO